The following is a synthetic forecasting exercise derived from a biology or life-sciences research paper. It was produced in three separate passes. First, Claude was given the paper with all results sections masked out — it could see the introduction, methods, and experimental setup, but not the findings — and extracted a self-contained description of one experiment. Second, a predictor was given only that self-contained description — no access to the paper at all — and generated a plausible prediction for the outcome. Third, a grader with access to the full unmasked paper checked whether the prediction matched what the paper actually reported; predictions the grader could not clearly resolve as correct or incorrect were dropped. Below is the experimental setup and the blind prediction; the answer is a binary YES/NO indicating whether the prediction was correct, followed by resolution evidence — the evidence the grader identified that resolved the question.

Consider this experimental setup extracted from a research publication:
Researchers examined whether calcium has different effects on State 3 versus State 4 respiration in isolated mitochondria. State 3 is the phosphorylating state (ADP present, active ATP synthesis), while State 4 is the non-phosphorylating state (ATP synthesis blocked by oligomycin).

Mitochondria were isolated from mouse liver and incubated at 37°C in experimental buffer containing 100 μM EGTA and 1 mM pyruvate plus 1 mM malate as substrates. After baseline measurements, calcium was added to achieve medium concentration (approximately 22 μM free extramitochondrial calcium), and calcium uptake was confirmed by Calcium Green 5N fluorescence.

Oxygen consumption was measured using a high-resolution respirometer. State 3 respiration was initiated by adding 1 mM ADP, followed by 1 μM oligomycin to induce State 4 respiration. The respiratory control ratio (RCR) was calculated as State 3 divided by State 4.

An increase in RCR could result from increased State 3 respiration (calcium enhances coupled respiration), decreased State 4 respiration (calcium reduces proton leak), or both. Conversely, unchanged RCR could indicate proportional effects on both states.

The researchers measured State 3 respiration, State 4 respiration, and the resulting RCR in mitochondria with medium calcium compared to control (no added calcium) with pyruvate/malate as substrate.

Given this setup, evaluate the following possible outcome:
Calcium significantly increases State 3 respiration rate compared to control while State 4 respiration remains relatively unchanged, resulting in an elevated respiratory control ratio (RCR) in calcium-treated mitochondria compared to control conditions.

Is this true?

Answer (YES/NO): NO